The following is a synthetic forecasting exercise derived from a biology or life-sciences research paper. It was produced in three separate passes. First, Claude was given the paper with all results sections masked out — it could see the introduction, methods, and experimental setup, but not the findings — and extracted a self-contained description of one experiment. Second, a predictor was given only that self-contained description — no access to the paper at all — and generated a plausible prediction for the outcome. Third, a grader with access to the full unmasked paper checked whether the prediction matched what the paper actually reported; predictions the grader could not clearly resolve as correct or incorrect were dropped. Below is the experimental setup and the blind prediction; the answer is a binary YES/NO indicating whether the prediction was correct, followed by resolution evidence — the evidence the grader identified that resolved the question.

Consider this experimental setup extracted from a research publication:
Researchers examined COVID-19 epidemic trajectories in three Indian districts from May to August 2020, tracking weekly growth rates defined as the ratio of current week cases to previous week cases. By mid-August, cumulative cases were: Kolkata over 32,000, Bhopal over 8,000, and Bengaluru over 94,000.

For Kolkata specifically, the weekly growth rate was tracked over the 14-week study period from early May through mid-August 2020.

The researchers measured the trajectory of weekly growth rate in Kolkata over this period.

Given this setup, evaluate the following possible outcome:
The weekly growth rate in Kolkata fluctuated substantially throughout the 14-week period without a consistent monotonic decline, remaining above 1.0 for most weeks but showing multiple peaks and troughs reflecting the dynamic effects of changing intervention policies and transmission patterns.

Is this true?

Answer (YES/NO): YES